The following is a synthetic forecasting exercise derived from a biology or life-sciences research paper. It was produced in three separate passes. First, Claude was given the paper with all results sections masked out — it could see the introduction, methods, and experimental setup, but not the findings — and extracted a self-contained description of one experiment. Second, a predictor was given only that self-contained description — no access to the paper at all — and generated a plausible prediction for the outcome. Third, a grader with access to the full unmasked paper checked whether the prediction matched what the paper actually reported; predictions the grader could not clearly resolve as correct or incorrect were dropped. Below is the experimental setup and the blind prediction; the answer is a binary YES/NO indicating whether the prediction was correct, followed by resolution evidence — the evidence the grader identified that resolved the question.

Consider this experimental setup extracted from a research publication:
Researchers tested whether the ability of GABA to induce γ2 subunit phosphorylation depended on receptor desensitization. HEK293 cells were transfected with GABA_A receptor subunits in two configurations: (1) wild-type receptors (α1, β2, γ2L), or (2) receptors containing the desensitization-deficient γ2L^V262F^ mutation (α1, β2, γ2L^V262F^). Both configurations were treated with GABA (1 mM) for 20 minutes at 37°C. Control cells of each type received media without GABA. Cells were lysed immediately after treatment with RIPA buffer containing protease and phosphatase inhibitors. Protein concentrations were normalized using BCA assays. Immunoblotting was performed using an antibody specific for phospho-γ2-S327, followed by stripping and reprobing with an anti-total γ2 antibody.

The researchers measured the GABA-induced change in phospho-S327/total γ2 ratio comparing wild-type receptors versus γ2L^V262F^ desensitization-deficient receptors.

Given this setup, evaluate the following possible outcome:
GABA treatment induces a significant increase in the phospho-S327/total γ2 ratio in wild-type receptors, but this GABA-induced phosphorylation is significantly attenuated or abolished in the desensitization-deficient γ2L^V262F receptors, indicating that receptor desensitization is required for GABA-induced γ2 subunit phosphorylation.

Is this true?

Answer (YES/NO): NO